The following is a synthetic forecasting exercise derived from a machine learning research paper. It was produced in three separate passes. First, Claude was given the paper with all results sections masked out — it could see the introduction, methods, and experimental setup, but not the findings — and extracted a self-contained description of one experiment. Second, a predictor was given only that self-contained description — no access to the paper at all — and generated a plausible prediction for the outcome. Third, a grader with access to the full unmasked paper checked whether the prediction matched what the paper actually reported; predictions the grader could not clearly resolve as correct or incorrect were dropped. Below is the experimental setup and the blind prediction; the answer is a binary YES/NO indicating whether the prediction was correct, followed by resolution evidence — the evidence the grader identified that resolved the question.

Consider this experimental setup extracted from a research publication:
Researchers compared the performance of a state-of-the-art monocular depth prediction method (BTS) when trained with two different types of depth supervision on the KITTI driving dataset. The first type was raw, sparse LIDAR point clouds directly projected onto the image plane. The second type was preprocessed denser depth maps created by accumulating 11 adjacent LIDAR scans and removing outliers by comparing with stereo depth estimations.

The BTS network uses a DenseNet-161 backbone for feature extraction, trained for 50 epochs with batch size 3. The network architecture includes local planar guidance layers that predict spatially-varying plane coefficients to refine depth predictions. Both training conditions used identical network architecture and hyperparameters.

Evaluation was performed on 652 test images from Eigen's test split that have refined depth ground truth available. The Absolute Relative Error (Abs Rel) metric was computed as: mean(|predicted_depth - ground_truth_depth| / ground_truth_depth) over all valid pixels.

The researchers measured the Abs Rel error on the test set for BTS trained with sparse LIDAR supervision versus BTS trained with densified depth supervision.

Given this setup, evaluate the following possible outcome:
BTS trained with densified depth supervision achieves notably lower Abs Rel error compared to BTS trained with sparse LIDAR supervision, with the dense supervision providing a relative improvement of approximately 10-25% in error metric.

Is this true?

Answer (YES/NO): YES